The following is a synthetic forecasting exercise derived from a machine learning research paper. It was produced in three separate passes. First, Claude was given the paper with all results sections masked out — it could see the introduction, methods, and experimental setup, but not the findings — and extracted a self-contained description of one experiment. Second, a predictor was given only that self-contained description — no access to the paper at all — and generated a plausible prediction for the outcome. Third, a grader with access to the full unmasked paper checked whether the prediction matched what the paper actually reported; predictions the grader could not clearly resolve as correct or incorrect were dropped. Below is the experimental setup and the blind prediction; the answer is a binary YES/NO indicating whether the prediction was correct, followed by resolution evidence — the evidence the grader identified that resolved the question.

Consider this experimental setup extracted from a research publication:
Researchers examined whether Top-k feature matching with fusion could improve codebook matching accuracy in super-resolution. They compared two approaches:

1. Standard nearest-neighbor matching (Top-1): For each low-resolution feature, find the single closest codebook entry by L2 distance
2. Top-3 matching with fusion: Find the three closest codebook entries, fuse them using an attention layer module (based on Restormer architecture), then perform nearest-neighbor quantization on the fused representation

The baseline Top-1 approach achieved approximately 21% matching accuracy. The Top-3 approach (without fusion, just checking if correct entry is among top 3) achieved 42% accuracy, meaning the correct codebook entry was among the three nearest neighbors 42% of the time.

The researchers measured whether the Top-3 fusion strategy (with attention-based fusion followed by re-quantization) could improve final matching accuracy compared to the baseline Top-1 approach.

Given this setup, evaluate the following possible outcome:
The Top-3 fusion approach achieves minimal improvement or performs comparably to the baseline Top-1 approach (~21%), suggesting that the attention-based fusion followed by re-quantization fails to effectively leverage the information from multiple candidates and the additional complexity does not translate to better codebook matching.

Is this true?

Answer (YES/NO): NO